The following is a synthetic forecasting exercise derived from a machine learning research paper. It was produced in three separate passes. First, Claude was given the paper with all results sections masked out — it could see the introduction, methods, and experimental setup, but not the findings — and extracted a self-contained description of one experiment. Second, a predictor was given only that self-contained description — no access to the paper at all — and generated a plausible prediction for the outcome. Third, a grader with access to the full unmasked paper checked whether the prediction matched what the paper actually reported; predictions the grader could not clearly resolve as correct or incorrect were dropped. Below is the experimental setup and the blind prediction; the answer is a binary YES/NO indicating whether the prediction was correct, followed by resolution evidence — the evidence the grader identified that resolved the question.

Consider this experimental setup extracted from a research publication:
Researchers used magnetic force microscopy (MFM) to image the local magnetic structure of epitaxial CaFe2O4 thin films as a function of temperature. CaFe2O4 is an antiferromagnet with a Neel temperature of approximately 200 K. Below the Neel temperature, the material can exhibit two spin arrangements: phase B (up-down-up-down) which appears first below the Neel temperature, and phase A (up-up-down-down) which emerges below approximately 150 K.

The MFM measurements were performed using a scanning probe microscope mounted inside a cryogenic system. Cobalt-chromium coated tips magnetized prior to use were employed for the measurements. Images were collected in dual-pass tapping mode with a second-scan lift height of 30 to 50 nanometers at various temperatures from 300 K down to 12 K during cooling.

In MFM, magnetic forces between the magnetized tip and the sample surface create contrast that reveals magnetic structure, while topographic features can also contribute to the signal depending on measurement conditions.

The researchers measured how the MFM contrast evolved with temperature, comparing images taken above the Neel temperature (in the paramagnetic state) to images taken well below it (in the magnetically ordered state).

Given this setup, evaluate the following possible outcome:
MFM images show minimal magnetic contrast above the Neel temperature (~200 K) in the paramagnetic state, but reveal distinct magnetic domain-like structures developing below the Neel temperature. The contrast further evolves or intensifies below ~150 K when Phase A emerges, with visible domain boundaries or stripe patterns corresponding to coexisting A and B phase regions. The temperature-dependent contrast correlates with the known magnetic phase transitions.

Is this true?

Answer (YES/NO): NO